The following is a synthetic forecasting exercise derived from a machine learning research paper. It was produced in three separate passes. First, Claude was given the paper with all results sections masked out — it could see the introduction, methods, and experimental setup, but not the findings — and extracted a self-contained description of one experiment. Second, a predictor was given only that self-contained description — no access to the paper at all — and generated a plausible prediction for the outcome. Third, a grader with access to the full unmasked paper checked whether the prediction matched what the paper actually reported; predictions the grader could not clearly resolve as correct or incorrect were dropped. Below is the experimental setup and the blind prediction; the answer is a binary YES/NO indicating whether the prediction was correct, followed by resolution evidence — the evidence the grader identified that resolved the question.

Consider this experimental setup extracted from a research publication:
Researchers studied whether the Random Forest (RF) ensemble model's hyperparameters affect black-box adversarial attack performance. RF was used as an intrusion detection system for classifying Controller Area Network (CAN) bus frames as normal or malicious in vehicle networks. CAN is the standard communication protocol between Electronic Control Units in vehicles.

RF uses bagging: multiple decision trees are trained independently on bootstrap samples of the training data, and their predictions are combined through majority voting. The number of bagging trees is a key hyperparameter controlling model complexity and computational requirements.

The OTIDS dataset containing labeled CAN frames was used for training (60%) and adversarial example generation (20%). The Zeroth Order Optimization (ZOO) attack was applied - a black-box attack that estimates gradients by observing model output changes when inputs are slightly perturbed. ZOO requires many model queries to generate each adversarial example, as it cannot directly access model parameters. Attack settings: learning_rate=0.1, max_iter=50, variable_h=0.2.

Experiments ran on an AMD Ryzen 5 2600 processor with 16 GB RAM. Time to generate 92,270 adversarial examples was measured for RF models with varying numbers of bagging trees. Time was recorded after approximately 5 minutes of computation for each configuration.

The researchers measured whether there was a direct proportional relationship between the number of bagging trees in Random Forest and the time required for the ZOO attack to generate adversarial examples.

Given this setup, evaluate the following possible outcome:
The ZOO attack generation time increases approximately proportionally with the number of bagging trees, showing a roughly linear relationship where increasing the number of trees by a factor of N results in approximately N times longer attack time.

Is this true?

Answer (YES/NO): YES